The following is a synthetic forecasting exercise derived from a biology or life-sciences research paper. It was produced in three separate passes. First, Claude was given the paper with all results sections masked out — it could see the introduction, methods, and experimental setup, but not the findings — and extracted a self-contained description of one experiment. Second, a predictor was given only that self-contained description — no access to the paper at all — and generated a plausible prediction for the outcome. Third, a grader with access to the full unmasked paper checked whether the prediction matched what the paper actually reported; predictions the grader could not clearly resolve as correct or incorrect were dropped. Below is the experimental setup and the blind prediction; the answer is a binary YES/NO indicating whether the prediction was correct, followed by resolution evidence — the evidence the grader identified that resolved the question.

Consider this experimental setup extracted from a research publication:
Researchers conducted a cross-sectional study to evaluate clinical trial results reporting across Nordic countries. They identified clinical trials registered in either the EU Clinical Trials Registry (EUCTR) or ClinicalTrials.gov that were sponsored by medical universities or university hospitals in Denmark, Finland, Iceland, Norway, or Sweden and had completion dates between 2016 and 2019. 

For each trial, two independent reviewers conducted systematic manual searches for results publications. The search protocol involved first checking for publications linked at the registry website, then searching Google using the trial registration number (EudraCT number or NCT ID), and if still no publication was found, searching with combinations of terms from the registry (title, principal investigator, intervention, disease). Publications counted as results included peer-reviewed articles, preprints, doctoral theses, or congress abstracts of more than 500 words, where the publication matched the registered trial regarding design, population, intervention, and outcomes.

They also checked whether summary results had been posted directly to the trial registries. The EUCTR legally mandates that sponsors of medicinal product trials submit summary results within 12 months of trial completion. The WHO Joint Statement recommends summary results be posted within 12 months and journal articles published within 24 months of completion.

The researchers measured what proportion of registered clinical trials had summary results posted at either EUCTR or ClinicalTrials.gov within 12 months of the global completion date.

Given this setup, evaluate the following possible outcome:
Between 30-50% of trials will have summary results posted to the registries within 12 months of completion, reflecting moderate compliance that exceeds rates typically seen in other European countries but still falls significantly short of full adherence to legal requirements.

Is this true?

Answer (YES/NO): NO